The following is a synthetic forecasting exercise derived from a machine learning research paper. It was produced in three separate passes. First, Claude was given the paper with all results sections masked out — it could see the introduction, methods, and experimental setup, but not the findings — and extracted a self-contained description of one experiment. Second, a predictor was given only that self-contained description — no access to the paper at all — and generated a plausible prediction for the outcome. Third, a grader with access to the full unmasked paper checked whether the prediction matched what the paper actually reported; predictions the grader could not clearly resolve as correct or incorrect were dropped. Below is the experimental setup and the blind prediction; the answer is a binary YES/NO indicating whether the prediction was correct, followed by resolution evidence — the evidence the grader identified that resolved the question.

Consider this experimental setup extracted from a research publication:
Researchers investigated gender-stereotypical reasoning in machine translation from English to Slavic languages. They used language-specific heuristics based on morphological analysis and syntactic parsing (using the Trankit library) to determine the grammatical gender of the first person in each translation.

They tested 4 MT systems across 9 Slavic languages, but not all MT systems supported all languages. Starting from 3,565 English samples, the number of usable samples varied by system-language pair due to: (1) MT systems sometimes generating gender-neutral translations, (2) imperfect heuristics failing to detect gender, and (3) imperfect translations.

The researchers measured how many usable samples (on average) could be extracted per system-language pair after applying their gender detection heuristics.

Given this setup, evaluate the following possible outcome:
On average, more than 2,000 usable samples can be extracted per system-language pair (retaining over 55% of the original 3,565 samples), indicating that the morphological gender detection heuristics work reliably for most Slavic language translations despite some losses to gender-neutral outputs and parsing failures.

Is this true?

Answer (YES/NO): YES